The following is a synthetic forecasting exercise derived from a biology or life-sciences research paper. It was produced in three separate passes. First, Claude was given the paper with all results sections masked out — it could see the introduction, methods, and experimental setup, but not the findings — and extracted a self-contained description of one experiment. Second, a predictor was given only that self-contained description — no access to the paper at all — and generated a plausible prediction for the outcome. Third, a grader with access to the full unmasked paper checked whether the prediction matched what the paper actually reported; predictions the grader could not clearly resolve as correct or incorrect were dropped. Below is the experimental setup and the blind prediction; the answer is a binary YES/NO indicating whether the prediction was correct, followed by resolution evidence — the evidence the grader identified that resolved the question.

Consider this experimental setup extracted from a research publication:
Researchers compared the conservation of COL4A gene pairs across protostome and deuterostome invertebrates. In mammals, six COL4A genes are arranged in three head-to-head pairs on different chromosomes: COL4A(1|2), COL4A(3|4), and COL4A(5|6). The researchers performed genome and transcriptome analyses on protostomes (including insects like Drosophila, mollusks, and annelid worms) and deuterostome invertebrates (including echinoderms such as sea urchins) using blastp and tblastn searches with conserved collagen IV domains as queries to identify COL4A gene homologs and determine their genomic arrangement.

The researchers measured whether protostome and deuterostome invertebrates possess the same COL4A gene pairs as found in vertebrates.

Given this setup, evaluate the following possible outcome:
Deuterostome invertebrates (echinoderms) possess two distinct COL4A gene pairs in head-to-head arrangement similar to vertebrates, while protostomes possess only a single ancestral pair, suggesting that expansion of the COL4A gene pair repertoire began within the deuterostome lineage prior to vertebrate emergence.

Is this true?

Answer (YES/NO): NO